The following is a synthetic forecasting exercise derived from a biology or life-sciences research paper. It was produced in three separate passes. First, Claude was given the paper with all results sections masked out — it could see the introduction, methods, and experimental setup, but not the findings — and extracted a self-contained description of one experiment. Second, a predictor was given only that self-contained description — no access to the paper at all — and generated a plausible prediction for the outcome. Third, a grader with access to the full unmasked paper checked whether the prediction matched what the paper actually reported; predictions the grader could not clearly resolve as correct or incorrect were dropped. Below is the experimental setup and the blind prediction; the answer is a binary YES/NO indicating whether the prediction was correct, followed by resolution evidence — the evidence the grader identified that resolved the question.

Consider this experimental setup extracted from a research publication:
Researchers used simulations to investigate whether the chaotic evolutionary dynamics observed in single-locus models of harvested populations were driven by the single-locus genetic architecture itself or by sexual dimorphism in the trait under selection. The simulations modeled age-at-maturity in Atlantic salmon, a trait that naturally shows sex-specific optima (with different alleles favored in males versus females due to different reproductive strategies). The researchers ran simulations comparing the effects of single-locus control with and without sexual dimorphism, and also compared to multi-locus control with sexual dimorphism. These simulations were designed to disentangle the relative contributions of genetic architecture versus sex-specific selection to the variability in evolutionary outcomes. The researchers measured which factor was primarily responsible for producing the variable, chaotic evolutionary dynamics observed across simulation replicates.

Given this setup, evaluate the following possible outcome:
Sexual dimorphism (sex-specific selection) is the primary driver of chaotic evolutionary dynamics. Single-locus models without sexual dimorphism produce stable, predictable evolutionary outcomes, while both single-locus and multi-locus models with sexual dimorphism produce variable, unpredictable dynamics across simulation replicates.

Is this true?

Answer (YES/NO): NO